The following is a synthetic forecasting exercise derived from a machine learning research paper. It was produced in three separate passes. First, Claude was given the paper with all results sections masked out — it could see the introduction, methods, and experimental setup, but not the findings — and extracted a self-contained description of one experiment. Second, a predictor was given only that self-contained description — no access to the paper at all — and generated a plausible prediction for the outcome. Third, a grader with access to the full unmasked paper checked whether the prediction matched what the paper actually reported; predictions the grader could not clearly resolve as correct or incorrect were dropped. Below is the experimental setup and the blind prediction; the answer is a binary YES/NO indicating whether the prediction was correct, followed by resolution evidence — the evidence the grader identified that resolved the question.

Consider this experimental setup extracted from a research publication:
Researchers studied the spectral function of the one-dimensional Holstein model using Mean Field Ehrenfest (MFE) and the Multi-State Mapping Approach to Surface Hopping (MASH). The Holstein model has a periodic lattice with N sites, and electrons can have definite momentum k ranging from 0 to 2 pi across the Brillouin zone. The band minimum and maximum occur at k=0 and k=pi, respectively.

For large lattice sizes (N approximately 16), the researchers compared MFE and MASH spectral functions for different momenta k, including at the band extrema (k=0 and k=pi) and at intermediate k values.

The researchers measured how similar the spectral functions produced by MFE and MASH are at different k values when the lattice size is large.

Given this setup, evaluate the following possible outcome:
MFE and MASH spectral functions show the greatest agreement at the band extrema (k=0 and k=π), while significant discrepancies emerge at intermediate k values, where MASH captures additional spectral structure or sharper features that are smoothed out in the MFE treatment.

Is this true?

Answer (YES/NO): NO